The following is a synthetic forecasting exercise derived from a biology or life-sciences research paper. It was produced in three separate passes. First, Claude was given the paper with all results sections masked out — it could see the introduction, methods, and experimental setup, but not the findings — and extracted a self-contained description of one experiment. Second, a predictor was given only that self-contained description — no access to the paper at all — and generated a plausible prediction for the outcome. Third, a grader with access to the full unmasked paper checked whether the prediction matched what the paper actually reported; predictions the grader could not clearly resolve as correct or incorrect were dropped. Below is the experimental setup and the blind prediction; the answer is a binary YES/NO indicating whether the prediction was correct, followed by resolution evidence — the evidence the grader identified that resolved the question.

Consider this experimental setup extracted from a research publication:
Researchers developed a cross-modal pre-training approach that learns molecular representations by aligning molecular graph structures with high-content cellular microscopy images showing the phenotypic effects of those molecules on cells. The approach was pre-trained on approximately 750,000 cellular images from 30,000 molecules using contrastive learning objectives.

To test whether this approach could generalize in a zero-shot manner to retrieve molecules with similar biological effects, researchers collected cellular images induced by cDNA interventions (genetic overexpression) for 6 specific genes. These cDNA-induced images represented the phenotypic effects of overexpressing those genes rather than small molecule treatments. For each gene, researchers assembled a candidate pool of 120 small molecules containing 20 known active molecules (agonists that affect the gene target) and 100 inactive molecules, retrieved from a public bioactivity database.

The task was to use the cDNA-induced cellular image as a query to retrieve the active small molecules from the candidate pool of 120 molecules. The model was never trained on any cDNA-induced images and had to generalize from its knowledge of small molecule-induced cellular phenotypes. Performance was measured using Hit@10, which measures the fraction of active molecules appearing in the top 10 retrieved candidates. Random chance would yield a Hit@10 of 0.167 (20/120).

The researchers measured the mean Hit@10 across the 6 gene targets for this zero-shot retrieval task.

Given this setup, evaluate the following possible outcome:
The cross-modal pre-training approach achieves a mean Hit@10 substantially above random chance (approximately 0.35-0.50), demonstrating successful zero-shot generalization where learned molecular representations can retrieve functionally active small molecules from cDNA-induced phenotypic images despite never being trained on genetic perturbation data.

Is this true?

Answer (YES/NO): YES